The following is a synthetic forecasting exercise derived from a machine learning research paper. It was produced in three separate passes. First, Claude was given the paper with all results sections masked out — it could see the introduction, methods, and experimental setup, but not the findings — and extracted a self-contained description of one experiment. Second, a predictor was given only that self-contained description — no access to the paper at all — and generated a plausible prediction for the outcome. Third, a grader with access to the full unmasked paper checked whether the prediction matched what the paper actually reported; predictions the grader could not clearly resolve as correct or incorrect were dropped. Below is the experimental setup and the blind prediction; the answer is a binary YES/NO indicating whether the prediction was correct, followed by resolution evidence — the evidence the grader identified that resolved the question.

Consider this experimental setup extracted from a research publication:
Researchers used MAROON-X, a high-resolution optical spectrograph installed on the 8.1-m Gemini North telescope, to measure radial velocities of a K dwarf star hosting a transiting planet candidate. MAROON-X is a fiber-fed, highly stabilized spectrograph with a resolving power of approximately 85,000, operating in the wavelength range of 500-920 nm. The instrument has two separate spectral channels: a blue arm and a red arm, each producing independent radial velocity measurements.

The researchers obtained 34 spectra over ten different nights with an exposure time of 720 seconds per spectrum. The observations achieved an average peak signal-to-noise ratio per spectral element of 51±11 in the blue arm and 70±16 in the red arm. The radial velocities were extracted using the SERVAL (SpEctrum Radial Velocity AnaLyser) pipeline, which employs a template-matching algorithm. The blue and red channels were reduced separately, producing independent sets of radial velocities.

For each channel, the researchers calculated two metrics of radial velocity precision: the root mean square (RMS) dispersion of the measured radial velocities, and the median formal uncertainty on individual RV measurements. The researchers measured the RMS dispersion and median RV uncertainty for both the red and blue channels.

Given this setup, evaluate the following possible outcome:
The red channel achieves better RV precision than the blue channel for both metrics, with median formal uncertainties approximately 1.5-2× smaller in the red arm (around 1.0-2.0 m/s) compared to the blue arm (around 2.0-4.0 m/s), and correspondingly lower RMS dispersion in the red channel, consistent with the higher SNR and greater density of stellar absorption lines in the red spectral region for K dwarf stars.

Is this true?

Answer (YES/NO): NO